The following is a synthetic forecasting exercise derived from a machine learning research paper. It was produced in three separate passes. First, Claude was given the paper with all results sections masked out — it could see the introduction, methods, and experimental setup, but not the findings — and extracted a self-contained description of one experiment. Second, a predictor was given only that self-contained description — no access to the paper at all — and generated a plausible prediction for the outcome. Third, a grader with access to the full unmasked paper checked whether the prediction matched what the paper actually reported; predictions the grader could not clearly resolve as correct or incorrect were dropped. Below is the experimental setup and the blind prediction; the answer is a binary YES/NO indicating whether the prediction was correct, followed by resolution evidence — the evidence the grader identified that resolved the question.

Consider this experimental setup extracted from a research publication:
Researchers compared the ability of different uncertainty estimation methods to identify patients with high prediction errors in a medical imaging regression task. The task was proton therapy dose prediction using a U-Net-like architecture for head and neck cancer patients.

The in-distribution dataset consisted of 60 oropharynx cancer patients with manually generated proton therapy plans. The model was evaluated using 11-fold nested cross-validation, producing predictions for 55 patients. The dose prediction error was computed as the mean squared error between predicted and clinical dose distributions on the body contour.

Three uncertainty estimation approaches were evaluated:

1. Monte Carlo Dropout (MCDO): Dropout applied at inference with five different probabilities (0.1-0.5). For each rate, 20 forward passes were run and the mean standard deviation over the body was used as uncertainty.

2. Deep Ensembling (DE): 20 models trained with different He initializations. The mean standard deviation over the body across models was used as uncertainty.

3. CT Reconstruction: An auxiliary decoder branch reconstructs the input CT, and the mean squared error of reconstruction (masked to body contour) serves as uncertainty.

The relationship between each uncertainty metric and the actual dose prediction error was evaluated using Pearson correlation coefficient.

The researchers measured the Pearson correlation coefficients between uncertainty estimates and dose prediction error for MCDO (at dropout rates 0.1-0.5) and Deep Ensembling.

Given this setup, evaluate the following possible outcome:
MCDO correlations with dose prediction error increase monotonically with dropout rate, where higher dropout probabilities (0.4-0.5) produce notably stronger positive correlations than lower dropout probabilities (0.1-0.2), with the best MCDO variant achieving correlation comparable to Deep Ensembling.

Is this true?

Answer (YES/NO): NO